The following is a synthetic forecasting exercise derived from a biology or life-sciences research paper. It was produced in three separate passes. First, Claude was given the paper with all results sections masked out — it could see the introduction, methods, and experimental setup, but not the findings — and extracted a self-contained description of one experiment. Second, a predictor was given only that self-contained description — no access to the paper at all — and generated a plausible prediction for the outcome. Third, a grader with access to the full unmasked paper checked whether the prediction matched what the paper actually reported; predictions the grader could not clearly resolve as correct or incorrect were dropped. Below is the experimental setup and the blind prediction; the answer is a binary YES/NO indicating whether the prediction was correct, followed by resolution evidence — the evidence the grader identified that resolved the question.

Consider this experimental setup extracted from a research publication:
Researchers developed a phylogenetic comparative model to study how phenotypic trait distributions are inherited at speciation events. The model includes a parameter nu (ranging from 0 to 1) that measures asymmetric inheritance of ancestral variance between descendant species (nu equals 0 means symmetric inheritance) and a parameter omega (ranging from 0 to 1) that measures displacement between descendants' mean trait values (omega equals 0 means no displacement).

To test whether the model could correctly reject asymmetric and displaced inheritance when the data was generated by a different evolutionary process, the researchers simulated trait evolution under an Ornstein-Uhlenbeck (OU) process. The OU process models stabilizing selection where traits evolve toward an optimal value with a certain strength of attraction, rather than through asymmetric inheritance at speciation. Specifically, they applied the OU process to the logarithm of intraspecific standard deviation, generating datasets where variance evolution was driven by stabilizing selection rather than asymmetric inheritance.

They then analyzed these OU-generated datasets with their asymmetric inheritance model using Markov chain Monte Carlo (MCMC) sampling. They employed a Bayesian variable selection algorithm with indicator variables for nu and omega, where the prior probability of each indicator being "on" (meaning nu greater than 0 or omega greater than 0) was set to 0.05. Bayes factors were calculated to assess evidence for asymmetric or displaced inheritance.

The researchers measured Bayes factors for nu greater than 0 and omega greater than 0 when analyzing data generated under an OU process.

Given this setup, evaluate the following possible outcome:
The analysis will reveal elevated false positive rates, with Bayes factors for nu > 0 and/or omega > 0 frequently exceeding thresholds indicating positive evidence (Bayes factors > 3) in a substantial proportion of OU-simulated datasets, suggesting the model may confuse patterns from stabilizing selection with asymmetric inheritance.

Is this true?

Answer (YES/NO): YES